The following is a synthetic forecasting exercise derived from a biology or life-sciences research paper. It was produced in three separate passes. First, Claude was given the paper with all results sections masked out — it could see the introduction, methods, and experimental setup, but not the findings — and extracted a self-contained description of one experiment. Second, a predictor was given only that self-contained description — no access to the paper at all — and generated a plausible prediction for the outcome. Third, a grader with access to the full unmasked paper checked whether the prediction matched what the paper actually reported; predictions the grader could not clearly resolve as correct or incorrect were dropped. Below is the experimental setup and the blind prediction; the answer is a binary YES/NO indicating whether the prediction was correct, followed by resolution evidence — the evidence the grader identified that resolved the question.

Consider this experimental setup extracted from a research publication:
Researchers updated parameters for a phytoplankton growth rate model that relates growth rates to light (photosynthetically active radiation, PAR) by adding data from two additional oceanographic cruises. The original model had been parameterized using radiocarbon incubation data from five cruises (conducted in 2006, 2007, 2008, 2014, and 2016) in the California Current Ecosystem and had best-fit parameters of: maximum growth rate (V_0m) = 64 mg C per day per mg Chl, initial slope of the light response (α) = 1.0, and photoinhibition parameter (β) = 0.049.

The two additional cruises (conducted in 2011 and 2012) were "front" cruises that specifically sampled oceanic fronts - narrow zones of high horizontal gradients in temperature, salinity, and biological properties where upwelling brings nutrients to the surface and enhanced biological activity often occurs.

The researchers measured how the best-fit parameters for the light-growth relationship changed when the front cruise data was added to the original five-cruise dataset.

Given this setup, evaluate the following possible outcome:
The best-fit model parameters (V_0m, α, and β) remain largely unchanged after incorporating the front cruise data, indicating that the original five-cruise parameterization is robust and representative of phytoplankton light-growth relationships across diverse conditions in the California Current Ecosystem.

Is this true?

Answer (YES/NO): NO